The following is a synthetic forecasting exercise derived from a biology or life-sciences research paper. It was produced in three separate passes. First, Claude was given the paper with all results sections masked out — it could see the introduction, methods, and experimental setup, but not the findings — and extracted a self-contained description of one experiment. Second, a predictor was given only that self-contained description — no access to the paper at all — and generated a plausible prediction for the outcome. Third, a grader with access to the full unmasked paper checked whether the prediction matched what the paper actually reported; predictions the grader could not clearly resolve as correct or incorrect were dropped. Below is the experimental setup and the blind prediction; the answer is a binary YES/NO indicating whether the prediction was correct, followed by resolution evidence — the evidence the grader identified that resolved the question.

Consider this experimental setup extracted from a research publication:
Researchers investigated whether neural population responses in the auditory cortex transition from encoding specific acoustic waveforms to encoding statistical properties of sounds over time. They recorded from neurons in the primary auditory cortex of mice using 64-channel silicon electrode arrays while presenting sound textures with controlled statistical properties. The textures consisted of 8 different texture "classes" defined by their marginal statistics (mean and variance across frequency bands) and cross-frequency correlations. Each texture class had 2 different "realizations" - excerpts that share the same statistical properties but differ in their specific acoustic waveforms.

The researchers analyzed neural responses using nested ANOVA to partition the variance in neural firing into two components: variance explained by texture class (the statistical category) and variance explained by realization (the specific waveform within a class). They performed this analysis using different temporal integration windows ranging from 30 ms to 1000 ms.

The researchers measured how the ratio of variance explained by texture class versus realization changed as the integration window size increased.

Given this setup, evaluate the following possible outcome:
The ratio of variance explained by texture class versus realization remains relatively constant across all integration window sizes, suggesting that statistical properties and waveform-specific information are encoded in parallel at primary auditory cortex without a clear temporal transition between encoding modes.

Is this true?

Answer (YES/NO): NO